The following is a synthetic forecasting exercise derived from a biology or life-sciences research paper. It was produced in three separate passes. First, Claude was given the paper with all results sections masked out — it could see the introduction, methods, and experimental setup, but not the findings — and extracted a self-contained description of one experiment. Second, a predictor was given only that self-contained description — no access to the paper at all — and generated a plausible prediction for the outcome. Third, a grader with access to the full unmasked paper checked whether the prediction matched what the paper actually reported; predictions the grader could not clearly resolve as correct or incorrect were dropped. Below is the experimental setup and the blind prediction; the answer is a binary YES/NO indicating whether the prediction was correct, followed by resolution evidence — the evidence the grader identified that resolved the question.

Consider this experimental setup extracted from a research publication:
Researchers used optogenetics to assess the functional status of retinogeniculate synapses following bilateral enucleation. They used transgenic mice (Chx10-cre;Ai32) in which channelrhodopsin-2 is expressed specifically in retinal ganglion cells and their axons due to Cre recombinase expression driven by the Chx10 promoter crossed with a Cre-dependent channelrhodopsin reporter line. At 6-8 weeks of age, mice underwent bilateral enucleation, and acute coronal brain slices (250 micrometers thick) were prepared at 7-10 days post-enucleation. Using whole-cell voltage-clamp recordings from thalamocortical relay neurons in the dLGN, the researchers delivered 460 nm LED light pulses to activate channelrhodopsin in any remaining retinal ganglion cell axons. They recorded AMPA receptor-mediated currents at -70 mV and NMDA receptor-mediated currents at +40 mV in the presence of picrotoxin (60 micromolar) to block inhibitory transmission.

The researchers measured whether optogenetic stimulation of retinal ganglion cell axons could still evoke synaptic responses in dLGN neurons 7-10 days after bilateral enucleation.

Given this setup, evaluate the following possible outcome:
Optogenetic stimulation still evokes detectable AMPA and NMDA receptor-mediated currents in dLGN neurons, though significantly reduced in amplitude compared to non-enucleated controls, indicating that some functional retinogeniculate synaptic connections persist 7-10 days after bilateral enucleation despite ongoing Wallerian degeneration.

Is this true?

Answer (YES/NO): NO